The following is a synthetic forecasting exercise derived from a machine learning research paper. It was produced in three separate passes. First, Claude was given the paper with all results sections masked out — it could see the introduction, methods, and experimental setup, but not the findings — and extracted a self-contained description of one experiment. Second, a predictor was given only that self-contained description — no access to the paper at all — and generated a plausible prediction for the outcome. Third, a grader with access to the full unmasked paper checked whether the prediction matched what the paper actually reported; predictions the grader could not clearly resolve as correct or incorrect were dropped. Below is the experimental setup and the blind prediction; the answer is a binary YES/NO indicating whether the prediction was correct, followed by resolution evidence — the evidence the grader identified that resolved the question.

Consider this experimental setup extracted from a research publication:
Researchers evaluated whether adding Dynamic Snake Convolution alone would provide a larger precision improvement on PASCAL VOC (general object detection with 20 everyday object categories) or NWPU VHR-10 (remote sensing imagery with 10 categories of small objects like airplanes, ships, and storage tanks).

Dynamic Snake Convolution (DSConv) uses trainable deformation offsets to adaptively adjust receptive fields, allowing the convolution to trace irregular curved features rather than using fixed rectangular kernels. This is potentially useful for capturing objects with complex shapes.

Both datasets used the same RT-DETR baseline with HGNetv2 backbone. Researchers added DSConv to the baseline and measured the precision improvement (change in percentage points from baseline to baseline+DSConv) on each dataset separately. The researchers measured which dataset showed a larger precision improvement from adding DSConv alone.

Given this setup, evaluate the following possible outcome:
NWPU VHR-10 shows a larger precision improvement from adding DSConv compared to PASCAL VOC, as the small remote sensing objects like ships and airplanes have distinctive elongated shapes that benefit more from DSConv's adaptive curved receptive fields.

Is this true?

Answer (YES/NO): NO